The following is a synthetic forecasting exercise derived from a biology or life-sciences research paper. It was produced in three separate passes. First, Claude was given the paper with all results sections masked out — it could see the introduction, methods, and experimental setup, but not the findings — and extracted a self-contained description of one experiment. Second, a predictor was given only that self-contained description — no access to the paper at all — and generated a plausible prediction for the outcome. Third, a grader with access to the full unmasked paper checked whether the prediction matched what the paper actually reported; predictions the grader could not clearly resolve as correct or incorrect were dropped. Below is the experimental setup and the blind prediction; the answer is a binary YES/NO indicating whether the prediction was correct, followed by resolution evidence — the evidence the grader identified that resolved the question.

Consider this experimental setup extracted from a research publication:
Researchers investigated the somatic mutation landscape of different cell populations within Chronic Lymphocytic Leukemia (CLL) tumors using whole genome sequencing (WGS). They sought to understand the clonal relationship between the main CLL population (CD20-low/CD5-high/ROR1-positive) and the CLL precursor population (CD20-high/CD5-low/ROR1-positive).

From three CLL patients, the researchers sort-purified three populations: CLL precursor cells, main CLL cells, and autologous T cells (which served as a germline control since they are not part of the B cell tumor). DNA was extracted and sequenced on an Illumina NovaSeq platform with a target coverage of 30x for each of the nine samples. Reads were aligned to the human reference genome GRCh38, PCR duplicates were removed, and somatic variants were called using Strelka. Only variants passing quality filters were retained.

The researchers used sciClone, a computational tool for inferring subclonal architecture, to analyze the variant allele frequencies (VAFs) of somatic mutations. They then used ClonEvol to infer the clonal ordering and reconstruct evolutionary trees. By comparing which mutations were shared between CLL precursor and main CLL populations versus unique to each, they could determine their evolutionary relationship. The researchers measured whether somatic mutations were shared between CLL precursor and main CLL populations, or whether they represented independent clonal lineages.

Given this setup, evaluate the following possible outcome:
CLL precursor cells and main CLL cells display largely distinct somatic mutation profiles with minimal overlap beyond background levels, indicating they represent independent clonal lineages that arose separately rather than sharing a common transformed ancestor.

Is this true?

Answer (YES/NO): NO